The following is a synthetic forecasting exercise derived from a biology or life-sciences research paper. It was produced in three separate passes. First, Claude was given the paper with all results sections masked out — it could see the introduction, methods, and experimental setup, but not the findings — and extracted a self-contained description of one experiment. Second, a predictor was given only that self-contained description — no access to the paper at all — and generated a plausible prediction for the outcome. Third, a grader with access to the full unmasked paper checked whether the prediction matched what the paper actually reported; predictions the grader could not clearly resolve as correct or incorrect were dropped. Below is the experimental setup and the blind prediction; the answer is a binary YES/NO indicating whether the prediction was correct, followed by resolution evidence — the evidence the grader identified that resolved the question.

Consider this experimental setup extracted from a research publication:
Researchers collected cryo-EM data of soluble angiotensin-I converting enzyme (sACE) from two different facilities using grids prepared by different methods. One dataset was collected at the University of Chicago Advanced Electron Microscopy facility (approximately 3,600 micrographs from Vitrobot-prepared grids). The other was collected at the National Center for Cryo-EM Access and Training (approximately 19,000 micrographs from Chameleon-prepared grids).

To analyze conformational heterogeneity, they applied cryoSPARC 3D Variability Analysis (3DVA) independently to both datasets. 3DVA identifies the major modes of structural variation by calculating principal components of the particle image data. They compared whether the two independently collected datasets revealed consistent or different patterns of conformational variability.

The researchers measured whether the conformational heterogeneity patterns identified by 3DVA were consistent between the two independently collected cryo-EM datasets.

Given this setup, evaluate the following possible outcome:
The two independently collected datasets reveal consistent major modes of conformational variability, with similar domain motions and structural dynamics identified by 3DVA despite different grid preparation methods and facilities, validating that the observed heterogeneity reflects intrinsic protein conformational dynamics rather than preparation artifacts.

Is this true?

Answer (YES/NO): YES